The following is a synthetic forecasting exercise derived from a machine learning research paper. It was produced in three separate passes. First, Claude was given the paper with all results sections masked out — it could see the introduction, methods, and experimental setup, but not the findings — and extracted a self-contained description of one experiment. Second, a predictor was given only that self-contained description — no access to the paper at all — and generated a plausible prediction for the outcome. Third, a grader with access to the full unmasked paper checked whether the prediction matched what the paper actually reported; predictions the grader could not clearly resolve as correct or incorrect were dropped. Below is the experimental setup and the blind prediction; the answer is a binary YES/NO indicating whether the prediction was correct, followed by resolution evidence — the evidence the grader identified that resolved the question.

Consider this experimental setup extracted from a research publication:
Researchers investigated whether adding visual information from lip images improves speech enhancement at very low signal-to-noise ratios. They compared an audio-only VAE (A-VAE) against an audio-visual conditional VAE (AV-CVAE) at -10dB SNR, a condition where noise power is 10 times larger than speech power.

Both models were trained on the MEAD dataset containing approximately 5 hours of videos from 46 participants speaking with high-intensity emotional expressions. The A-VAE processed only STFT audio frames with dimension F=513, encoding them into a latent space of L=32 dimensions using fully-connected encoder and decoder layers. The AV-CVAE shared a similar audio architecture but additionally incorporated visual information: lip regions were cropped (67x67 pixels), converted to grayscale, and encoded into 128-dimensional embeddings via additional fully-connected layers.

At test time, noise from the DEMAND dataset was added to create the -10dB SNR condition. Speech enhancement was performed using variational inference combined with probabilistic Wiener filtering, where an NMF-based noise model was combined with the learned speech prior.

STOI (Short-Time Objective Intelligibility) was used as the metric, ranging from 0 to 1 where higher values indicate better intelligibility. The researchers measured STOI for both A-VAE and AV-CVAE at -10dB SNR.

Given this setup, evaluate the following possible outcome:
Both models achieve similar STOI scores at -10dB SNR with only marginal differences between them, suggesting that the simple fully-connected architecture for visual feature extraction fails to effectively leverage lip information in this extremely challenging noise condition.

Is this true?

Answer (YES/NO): YES